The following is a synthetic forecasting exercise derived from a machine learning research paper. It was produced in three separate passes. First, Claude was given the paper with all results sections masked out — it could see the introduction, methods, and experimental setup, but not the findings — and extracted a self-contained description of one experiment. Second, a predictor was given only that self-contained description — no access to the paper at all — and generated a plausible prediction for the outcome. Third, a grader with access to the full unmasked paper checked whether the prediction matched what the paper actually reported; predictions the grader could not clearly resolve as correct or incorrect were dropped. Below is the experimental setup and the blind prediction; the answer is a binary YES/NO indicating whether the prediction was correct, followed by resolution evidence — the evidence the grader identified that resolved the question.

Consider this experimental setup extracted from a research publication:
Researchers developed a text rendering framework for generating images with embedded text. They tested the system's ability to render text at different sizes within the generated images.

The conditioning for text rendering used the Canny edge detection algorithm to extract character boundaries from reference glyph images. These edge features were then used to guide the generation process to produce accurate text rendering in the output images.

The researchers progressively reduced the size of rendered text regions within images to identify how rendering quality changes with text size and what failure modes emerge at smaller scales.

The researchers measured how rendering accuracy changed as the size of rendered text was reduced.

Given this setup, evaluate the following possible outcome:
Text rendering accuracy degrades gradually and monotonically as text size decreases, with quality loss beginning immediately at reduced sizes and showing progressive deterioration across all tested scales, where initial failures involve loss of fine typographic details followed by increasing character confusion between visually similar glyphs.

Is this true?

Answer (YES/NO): NO